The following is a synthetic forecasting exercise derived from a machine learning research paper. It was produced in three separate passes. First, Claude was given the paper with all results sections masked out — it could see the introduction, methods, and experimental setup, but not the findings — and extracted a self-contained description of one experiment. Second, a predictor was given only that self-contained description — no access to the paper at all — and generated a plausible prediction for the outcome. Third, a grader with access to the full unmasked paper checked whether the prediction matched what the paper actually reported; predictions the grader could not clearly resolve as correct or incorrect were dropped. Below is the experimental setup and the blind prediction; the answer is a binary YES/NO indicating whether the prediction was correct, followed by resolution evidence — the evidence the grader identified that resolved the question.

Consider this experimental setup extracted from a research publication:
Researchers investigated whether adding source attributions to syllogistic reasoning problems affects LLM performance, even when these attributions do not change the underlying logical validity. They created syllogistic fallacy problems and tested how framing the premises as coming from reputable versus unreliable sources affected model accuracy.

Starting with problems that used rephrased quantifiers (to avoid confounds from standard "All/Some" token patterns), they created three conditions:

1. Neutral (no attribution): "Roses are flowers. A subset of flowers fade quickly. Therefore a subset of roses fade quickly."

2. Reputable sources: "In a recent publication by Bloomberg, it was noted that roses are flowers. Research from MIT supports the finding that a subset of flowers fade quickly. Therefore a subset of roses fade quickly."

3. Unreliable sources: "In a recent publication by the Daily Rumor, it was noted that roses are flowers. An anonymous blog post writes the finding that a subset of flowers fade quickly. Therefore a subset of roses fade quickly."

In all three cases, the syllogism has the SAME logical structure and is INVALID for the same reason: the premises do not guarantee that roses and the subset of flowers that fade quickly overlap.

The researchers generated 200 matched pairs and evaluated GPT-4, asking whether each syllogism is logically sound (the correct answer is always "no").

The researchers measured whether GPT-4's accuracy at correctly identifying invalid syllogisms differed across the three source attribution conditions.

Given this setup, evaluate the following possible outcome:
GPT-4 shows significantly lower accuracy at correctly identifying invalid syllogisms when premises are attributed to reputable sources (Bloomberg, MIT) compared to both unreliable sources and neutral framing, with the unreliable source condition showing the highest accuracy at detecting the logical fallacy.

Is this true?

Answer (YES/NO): NO